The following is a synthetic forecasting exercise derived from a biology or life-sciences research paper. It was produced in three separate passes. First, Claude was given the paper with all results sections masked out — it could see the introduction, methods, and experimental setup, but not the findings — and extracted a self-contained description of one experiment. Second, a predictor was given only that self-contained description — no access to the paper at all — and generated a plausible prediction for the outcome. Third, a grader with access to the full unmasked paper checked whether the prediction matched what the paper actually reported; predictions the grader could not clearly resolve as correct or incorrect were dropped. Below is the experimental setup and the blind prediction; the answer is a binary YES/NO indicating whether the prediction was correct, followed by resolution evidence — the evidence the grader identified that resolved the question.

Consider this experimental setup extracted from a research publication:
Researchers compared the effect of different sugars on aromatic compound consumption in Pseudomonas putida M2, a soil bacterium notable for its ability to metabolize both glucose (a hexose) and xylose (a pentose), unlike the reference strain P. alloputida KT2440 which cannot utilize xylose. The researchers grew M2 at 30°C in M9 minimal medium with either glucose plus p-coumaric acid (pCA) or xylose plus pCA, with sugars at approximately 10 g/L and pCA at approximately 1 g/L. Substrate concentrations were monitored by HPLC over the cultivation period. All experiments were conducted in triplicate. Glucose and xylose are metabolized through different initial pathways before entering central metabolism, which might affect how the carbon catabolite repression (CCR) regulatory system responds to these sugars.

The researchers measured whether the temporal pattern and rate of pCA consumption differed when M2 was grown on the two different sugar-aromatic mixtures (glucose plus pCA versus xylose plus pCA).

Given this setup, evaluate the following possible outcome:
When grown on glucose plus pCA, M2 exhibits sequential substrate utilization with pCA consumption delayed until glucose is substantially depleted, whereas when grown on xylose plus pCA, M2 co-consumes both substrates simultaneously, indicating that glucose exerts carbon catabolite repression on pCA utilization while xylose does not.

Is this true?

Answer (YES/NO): NO